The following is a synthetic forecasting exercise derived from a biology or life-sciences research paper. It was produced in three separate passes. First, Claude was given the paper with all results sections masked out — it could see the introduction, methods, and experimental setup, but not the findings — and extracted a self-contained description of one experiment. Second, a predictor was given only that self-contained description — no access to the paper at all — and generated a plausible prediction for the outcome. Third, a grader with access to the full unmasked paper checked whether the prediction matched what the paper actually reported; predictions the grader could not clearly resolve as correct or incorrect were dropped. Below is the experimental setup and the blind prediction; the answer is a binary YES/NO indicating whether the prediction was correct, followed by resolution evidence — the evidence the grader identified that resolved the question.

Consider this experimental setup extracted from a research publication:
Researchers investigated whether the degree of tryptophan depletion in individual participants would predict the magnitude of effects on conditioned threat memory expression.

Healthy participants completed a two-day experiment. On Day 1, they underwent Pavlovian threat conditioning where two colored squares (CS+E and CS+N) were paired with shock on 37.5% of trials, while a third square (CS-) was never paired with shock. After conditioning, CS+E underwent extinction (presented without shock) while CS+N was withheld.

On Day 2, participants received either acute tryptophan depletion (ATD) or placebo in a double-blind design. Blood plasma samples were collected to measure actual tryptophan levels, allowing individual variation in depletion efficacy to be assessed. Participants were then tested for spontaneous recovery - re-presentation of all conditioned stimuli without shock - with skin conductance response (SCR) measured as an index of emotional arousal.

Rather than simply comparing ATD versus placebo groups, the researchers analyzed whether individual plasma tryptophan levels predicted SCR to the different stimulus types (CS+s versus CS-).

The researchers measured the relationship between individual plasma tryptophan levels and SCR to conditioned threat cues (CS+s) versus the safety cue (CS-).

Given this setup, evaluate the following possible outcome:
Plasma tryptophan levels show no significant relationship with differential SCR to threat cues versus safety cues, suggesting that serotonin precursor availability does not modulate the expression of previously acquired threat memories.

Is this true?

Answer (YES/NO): NO